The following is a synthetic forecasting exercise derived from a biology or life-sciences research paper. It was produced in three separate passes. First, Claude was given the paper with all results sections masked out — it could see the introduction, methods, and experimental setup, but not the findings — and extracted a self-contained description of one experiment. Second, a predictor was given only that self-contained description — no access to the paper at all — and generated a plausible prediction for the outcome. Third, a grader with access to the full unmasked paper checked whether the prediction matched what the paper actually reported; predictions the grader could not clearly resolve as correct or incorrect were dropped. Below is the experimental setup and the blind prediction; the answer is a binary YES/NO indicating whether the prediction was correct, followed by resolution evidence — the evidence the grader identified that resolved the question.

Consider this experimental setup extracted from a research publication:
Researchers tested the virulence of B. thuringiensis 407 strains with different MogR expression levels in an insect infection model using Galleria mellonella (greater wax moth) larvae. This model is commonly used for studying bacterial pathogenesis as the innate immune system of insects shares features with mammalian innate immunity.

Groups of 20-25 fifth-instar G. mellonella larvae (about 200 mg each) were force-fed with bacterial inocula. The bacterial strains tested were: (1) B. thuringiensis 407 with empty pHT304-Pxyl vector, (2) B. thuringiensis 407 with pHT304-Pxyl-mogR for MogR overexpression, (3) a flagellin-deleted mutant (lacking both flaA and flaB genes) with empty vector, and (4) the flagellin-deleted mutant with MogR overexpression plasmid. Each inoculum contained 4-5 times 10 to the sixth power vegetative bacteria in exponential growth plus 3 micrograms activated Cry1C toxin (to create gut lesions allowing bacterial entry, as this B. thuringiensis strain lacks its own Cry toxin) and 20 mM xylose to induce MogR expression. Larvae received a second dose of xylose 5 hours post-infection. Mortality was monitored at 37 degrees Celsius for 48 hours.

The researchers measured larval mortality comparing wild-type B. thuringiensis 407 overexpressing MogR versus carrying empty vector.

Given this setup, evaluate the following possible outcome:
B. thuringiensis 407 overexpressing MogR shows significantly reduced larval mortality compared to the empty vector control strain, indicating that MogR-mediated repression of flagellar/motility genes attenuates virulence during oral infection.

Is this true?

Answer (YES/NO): YES